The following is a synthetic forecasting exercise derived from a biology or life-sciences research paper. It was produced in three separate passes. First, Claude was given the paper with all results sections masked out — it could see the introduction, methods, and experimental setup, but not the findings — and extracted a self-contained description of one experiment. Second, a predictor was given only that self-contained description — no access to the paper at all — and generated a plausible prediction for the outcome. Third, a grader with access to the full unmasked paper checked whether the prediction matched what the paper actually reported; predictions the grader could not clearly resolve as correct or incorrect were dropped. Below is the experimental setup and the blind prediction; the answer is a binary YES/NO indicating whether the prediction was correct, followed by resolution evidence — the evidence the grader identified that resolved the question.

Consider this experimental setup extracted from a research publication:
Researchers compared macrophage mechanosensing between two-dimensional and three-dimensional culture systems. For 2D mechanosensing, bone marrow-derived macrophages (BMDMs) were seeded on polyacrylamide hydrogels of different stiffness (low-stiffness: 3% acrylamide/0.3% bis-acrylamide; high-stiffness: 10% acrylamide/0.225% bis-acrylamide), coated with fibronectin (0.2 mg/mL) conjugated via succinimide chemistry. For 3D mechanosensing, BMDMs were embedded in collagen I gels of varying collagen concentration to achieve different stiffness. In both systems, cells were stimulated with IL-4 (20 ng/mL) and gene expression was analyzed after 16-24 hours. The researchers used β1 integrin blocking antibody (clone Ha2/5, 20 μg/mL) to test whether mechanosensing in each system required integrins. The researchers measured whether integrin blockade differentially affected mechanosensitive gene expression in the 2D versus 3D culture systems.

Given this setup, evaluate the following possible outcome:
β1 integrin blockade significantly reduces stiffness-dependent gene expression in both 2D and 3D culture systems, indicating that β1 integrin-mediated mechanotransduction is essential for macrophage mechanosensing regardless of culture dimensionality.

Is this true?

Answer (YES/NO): NO